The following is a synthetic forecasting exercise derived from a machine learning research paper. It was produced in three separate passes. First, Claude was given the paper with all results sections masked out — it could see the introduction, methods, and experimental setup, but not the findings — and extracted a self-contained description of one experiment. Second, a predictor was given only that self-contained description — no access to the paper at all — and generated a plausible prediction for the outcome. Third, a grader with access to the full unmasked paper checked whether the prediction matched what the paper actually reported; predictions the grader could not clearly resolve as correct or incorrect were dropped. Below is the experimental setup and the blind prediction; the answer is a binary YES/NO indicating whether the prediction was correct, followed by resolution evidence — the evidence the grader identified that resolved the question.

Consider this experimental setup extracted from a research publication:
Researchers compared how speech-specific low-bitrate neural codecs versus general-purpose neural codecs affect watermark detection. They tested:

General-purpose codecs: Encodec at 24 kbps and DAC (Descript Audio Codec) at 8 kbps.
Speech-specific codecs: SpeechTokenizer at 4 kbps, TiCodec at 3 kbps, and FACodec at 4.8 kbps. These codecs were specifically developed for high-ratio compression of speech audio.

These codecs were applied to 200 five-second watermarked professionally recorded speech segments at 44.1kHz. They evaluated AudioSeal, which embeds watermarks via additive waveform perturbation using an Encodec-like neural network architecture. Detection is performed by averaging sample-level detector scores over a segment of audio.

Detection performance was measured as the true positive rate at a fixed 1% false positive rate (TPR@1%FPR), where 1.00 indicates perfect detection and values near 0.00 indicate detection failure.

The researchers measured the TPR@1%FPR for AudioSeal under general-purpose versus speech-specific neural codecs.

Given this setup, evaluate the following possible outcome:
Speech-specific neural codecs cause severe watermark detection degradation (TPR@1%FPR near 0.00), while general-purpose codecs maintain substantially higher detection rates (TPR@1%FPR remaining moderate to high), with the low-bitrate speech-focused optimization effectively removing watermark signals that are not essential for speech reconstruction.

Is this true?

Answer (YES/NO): YES